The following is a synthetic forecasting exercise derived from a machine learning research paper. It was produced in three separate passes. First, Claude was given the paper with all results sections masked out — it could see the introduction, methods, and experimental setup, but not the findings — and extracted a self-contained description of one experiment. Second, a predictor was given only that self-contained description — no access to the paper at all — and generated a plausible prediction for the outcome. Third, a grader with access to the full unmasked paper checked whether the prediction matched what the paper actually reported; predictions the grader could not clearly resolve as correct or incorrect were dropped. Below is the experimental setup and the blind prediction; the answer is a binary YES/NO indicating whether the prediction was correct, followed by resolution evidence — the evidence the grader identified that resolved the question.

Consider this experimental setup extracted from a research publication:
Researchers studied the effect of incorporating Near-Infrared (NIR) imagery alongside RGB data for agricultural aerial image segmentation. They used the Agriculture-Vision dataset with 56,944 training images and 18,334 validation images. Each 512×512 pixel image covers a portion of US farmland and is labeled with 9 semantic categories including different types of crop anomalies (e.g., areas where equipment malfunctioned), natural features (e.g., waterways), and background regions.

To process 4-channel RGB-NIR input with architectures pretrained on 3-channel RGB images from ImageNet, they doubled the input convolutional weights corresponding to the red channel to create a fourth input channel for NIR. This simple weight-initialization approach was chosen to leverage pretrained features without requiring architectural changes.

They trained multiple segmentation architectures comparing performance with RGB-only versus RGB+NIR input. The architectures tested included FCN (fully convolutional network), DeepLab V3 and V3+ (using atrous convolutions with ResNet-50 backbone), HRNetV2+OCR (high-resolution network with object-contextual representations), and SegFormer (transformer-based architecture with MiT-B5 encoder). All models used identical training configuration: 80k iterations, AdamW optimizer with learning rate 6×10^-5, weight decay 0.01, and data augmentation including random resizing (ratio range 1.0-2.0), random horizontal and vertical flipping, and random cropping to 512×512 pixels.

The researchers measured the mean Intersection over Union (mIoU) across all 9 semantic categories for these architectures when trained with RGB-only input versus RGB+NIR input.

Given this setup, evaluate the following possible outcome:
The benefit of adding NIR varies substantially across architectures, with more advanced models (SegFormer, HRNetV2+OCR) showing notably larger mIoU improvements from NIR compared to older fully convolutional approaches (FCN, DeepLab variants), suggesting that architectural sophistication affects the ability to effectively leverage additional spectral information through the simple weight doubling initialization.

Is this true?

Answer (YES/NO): NO